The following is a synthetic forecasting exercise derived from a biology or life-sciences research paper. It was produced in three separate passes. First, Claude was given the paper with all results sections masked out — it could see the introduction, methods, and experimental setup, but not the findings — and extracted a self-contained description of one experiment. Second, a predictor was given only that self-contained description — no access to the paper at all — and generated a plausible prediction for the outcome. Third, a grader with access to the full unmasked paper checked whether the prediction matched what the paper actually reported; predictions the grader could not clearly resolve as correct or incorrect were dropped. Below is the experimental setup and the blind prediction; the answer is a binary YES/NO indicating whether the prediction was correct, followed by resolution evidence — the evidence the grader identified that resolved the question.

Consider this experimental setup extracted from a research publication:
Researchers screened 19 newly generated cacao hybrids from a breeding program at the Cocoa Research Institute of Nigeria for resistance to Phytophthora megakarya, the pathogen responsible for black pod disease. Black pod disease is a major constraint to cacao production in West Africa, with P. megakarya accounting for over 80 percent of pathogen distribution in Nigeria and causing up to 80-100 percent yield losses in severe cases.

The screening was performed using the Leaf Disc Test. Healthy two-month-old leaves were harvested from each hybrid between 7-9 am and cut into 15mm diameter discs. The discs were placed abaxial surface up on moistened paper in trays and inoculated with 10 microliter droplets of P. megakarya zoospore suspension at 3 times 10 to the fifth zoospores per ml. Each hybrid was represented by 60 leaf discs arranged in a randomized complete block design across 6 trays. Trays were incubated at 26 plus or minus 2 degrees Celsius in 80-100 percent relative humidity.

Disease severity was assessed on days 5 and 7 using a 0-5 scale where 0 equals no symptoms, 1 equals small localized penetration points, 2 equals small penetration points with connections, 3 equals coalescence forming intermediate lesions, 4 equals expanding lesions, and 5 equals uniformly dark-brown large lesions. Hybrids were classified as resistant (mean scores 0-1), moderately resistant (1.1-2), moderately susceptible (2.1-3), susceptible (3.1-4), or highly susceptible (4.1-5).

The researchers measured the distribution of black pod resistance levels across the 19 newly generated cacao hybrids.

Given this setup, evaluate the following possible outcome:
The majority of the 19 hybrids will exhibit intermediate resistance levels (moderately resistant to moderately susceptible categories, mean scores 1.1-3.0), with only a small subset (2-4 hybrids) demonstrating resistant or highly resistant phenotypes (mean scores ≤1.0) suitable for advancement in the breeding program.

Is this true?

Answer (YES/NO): YES